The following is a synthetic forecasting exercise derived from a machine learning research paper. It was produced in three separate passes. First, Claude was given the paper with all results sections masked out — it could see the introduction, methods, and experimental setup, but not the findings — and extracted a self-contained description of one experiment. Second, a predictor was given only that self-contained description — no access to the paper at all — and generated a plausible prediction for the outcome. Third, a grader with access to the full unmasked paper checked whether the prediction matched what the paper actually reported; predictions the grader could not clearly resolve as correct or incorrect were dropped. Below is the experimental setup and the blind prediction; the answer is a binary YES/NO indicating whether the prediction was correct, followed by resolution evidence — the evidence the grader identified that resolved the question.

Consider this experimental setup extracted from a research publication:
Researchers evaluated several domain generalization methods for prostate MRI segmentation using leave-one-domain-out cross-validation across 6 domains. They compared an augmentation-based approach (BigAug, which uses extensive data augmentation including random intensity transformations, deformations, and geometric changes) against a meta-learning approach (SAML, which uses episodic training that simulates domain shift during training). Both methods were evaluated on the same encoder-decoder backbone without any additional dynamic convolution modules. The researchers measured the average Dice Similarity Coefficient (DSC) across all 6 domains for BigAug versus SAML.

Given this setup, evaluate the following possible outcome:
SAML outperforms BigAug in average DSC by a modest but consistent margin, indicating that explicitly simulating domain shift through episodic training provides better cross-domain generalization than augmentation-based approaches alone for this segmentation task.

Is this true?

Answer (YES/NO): YES